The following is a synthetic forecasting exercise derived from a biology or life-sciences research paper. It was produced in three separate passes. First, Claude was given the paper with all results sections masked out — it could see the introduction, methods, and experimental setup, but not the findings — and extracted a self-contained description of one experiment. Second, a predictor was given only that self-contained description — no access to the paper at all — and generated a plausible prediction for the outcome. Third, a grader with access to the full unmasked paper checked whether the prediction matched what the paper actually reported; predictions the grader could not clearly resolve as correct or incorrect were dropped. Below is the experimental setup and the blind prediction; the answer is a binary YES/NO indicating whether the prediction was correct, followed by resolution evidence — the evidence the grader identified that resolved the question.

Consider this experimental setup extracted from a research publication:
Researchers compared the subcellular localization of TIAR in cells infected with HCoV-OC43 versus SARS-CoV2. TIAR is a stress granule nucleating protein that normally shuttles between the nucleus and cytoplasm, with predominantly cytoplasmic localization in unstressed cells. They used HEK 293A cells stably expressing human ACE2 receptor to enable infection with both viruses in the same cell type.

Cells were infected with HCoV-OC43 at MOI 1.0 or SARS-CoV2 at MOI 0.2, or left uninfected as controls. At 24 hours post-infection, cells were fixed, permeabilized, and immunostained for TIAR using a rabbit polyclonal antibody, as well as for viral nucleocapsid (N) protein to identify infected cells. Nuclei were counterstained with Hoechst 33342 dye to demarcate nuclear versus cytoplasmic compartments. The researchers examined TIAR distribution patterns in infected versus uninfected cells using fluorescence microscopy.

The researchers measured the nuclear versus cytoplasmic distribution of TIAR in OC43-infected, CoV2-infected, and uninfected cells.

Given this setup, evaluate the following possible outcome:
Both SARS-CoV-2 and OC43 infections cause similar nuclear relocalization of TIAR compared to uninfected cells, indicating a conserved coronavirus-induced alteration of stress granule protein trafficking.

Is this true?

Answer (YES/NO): NO